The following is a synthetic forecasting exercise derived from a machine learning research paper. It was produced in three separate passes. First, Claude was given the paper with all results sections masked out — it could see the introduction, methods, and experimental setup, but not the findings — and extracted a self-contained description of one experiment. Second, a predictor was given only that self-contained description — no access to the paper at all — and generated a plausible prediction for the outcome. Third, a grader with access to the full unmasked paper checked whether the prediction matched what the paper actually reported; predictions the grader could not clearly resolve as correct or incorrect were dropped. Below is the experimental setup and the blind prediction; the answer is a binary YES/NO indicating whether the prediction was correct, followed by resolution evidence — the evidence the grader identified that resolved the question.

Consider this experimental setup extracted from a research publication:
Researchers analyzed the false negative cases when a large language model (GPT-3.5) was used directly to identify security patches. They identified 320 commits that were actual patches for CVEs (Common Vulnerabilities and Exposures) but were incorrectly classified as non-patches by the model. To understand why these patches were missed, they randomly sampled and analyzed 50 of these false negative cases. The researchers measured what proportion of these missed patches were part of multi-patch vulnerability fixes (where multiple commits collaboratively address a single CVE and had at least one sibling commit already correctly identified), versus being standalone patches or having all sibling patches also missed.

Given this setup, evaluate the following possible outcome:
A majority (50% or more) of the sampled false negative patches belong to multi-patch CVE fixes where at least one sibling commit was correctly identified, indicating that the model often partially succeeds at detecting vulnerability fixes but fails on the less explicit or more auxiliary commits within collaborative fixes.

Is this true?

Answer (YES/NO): YES